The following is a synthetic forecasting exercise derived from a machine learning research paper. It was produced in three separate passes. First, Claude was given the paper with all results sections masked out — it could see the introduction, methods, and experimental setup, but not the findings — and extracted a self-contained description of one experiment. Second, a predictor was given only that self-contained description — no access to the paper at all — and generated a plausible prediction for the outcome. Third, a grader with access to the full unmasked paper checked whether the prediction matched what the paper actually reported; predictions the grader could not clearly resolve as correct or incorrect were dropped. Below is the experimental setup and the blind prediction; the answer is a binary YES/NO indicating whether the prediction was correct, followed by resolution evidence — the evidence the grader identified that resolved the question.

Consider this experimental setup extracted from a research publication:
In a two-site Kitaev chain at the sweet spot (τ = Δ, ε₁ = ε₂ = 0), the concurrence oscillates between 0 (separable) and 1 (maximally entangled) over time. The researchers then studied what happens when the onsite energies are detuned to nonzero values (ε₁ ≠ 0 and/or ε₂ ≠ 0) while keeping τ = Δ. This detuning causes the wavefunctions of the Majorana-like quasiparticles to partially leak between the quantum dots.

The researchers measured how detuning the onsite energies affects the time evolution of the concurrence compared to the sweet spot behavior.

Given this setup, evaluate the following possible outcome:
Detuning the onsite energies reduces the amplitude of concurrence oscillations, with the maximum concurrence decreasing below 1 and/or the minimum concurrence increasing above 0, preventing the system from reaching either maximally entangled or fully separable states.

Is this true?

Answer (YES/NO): NO